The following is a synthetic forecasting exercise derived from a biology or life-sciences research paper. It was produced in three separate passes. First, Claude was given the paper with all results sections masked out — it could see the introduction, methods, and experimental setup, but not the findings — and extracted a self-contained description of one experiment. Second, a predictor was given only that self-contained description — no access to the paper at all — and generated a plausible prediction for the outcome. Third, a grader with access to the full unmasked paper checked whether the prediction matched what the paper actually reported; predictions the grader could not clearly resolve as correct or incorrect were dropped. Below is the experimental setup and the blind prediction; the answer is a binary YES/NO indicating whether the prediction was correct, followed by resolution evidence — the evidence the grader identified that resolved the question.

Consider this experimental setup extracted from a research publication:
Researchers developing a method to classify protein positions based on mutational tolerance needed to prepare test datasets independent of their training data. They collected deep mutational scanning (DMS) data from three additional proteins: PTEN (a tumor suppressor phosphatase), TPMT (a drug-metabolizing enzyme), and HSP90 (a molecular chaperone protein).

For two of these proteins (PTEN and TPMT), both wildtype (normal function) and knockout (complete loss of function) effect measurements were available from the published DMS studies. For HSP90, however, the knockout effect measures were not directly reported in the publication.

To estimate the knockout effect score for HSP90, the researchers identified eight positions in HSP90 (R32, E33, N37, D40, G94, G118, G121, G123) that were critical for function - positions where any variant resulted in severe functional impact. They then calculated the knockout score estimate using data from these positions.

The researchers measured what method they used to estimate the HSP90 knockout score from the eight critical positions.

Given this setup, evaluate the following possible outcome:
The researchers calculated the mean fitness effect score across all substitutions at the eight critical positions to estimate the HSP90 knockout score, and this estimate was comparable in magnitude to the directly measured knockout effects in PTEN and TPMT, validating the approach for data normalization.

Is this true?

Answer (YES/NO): NO